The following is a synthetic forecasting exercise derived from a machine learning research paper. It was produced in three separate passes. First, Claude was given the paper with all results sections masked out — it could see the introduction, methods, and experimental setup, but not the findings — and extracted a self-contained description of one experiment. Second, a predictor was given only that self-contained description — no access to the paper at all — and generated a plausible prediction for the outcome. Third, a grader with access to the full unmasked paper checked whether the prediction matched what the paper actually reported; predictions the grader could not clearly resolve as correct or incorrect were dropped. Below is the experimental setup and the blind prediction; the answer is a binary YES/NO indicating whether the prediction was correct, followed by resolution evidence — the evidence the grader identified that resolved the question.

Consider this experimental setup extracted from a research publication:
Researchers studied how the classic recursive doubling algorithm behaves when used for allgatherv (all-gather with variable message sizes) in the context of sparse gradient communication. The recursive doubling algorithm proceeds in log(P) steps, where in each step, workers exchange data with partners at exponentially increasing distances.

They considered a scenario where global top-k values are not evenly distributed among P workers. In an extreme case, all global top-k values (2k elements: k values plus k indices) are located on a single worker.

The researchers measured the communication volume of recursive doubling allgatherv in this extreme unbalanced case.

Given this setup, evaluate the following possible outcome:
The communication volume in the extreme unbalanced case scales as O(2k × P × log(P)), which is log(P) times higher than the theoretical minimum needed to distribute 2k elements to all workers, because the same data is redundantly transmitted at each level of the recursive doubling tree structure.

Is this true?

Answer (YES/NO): NO